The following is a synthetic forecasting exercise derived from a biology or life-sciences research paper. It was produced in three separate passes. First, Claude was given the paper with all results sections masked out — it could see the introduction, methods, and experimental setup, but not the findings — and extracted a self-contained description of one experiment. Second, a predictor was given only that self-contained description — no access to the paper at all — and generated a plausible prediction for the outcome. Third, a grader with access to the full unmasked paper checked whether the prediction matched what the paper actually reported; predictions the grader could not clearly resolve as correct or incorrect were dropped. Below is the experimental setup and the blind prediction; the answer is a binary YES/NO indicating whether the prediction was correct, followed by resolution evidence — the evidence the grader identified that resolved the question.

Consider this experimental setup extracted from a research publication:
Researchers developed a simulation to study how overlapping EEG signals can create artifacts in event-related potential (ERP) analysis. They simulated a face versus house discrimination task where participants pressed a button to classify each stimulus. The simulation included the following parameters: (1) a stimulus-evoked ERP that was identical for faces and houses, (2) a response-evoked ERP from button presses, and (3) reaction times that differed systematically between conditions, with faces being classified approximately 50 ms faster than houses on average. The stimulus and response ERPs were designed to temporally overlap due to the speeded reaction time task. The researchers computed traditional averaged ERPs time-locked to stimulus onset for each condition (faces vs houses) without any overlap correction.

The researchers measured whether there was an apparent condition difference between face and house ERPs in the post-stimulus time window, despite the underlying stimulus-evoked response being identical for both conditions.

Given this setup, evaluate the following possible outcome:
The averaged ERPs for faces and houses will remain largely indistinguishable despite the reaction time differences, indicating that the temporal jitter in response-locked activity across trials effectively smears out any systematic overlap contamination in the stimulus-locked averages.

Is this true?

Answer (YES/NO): NO